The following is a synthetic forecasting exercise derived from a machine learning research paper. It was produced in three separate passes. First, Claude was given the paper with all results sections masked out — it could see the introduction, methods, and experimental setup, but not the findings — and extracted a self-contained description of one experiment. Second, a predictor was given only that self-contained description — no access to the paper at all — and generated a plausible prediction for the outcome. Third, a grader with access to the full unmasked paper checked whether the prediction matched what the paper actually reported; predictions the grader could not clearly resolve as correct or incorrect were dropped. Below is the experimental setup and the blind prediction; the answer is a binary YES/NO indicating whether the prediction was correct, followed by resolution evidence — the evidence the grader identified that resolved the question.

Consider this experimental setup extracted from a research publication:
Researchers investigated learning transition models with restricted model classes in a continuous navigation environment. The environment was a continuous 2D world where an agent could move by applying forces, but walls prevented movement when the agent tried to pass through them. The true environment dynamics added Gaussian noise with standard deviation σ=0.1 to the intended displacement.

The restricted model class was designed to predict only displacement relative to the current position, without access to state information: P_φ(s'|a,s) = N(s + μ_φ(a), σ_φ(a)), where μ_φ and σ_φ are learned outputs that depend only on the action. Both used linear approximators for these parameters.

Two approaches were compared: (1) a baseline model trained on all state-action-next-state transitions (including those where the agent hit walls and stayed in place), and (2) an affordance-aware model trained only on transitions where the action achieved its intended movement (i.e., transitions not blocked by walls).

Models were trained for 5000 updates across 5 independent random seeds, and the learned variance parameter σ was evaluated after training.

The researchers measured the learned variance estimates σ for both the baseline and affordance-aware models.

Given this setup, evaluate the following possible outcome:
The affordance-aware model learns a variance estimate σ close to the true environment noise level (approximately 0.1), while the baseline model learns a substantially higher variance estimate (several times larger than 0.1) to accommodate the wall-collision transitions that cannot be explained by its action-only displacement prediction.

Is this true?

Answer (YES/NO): NO